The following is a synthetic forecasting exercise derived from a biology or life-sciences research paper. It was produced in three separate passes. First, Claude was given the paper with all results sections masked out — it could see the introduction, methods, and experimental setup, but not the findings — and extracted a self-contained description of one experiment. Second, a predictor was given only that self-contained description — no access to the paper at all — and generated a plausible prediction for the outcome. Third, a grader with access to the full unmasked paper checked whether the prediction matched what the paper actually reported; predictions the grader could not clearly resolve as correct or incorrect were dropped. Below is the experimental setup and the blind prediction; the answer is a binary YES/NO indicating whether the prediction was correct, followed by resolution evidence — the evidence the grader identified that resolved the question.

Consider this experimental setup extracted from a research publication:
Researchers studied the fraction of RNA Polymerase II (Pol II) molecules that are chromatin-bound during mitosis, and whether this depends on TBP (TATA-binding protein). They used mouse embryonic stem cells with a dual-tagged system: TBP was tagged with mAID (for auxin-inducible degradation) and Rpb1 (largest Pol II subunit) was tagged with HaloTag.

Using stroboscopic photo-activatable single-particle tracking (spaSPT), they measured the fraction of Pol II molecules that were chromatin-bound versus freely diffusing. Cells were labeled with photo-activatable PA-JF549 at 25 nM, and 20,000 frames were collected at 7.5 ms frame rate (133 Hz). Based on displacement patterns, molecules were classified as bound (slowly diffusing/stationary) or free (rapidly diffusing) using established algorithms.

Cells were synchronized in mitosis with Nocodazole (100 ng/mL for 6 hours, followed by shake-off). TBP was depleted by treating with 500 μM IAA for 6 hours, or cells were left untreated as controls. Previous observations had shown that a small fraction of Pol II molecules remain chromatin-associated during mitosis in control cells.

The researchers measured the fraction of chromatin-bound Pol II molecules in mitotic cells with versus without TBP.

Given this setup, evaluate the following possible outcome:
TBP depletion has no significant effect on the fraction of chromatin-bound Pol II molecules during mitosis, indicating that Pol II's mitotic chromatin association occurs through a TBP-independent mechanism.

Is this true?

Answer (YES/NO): NO